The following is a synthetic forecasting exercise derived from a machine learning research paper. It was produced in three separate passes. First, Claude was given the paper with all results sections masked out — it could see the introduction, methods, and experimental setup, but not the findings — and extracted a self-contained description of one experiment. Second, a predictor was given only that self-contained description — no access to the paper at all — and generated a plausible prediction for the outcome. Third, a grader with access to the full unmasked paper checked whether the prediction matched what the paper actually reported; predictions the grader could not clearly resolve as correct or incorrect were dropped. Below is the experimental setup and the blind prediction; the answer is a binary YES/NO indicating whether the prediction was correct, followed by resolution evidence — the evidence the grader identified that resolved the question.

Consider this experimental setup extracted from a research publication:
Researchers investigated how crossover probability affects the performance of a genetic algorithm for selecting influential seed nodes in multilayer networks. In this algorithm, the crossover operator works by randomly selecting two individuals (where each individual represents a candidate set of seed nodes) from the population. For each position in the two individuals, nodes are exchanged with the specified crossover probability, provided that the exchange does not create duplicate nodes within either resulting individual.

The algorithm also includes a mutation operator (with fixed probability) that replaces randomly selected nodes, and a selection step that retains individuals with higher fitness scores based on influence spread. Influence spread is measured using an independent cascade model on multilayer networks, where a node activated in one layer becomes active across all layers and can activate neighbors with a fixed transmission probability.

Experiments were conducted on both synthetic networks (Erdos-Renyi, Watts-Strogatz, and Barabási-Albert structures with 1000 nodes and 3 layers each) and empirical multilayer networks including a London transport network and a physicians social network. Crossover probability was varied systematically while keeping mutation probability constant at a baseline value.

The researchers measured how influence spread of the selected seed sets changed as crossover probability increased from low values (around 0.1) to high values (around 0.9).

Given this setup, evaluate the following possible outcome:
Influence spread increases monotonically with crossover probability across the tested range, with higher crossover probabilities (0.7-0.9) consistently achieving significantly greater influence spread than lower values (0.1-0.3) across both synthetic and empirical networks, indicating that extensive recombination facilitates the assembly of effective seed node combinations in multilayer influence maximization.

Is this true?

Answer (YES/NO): NO